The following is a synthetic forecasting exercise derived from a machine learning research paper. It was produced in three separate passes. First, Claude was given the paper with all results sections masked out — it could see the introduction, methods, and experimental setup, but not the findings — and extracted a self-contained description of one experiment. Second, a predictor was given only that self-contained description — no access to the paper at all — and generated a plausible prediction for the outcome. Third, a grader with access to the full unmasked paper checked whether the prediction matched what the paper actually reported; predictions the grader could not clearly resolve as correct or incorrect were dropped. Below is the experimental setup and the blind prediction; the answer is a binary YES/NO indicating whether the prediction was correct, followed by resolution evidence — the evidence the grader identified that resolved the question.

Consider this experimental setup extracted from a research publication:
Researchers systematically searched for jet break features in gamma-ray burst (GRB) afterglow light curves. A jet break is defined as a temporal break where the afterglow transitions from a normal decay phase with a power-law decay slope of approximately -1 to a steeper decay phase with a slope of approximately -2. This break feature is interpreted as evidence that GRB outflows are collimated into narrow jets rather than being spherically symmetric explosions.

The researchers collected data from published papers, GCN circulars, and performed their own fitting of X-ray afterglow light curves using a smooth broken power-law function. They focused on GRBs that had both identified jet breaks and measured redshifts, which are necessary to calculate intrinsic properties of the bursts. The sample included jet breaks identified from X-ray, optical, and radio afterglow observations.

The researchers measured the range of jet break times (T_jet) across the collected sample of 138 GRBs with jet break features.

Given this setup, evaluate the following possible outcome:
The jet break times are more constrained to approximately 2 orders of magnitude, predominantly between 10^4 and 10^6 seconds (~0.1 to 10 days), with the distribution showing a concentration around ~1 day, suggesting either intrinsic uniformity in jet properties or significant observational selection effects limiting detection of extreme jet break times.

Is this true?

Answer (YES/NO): NO